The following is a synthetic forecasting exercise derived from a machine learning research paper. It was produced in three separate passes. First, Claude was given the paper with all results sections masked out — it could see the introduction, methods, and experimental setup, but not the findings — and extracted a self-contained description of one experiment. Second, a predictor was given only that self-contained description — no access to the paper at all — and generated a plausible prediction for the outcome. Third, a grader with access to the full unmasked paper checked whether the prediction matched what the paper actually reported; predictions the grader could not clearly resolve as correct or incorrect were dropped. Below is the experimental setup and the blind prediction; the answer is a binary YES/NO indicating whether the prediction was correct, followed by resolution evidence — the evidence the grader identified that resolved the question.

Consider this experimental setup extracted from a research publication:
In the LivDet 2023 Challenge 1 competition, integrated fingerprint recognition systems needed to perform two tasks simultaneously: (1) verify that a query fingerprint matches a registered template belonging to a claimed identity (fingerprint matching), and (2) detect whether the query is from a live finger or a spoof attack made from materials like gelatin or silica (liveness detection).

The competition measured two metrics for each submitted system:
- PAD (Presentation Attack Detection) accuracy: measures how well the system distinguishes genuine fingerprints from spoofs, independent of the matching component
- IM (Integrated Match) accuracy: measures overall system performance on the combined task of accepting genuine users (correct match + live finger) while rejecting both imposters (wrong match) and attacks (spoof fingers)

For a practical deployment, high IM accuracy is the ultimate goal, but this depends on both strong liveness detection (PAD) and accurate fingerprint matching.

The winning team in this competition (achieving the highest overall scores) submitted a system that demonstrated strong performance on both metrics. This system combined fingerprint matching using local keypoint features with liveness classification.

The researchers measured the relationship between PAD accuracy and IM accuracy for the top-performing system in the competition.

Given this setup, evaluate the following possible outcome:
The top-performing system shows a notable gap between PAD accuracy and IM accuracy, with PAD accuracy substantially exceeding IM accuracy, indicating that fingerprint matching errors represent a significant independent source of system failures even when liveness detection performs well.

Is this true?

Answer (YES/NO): NO